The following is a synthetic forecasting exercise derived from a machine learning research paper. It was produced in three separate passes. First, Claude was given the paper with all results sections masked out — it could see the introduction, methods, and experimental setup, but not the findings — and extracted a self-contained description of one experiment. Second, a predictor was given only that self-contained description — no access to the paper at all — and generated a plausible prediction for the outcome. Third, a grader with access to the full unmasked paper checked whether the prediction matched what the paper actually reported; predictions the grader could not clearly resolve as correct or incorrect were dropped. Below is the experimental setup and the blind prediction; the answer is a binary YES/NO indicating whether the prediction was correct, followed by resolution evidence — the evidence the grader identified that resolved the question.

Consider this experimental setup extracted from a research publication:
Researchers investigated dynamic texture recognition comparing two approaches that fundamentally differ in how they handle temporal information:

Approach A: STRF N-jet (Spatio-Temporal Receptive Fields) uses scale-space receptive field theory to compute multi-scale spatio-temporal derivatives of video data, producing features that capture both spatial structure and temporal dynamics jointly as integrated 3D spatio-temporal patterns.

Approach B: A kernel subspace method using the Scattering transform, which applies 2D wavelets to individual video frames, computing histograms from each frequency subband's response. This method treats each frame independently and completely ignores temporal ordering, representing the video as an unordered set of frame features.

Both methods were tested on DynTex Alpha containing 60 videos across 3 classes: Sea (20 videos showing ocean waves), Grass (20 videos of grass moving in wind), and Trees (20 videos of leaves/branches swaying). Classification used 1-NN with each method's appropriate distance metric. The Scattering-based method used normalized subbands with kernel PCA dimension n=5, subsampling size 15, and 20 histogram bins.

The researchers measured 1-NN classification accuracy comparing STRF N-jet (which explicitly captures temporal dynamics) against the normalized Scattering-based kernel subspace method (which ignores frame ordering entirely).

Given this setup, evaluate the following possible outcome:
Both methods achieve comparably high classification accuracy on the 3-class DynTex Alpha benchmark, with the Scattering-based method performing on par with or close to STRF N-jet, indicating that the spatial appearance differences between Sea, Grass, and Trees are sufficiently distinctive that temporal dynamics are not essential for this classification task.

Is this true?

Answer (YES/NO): YES